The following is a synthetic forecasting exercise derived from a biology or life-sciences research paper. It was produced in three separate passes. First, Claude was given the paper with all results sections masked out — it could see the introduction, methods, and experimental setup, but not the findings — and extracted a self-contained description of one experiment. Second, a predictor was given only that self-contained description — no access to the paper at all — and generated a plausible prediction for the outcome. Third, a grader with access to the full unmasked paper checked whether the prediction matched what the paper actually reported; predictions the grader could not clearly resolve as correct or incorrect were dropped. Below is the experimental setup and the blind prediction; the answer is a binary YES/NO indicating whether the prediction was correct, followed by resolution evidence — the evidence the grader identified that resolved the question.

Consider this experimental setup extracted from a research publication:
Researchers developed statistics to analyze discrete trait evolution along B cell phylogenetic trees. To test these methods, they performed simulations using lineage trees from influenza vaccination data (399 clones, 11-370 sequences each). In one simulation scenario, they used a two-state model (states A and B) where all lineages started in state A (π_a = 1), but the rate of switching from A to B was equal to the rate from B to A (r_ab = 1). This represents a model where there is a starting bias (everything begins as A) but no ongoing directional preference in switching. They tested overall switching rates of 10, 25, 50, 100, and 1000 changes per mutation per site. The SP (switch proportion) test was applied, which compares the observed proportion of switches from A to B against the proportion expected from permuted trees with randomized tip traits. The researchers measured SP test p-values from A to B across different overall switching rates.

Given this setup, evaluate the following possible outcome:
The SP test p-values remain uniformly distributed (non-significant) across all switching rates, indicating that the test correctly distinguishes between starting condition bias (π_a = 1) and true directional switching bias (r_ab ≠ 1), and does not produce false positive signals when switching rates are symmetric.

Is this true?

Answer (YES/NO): NO